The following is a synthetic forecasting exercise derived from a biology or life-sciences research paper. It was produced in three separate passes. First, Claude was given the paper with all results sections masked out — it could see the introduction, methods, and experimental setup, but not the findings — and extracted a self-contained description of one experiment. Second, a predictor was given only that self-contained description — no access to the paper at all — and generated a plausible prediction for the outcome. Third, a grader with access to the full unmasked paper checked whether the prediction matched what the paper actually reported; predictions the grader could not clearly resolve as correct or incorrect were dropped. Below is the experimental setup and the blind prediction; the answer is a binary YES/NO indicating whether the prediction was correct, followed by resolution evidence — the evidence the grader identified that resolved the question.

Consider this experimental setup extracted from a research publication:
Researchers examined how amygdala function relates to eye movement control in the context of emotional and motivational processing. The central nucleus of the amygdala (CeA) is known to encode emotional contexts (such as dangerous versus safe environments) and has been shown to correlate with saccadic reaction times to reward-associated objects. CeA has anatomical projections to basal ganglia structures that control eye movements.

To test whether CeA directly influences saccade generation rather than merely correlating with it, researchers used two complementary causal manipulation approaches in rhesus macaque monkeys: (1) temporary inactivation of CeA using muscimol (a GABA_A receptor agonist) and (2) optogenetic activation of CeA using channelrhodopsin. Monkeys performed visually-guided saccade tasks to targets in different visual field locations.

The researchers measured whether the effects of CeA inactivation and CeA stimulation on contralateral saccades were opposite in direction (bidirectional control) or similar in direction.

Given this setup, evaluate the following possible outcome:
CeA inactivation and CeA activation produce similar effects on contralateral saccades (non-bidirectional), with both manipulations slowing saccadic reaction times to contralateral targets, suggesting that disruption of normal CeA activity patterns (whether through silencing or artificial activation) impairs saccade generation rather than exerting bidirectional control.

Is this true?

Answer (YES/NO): NO